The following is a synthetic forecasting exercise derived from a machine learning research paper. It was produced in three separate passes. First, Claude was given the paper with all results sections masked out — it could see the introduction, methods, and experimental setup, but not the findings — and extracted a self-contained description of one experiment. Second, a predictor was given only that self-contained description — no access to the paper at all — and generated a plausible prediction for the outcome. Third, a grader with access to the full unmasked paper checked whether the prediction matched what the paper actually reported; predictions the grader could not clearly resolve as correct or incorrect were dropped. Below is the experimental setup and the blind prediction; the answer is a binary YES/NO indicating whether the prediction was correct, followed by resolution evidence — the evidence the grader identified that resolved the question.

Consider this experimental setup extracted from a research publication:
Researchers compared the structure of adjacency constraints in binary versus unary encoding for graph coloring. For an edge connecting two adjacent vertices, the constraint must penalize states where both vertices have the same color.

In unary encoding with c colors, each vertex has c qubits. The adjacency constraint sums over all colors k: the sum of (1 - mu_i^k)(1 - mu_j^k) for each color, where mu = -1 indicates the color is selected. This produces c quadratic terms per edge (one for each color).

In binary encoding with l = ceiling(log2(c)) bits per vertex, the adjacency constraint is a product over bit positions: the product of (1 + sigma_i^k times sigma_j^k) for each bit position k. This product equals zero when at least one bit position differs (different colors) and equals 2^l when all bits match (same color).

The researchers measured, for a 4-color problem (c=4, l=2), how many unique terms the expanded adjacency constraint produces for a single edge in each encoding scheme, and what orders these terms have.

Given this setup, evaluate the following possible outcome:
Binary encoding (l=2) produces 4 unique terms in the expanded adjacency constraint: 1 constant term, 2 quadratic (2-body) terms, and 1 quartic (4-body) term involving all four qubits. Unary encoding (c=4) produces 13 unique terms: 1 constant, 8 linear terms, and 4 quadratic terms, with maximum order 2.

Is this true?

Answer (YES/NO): YES